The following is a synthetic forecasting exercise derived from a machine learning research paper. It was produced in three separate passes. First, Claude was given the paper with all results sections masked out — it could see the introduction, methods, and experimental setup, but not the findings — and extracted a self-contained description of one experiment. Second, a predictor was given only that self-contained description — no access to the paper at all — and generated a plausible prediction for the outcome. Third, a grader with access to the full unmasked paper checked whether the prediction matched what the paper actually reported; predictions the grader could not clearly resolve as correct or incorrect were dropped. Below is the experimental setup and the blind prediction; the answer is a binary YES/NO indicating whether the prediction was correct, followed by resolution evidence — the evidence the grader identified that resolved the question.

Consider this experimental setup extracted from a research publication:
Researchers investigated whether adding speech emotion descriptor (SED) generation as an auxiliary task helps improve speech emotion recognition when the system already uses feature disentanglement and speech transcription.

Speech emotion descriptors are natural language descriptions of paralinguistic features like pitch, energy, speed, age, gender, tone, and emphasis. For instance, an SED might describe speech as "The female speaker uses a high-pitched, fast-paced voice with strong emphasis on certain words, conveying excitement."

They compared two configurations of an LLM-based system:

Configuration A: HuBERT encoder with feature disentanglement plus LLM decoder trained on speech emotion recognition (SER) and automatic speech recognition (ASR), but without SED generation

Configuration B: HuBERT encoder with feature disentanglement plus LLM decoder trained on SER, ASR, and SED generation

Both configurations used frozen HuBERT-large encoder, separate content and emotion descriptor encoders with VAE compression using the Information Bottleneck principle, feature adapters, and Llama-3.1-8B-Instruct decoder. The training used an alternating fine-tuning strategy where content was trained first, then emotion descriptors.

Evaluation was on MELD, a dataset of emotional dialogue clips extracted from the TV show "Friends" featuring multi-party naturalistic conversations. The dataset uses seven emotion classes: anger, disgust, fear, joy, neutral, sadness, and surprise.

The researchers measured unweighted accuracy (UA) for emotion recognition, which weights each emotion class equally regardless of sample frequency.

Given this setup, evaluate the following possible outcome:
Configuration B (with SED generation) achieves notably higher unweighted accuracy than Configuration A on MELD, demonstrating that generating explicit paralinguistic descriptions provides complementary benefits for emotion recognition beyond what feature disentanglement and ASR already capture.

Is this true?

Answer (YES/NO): YES